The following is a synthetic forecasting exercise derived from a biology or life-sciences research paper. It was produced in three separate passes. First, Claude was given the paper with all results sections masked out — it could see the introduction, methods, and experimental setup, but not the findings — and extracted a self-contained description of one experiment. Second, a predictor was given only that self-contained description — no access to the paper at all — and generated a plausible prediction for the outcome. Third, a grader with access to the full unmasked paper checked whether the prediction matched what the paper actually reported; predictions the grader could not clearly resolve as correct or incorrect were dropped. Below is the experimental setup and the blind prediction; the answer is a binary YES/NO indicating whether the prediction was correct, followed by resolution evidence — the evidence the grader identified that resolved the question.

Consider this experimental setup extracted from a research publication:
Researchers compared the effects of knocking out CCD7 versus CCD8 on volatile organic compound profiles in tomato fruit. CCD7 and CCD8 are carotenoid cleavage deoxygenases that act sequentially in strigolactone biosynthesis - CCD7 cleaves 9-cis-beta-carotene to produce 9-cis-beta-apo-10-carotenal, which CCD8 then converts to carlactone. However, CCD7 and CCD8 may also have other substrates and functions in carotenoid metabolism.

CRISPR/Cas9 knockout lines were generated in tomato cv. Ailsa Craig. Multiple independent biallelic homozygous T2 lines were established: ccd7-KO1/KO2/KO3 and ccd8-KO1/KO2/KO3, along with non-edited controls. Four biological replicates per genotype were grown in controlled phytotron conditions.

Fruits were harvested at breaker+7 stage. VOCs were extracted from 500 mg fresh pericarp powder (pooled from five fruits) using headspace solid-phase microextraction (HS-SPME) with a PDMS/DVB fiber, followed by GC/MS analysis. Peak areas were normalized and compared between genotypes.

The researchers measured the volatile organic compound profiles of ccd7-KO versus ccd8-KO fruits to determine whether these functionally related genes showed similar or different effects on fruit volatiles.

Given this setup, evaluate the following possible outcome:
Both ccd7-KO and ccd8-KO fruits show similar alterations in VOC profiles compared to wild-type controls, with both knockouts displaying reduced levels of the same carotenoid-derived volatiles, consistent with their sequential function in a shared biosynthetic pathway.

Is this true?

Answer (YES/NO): NO